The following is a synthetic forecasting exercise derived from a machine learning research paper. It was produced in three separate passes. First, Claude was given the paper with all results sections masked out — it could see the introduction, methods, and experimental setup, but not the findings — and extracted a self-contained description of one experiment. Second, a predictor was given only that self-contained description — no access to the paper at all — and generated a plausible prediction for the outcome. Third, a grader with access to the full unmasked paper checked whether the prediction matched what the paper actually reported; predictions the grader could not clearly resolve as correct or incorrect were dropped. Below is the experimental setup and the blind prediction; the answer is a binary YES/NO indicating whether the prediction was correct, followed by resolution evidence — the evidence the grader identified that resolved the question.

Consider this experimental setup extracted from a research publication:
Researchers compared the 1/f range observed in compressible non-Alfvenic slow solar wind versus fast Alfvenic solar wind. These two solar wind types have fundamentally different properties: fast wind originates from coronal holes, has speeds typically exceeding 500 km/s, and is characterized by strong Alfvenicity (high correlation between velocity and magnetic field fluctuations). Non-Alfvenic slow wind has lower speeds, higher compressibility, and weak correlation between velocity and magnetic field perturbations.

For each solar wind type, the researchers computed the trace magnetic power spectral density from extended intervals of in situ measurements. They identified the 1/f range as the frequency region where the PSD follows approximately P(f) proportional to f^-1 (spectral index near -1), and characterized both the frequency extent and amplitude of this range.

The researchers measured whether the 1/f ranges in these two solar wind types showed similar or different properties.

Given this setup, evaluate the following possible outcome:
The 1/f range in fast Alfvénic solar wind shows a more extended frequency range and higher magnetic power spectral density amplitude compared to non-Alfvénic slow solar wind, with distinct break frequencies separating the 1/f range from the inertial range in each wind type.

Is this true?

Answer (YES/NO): NO